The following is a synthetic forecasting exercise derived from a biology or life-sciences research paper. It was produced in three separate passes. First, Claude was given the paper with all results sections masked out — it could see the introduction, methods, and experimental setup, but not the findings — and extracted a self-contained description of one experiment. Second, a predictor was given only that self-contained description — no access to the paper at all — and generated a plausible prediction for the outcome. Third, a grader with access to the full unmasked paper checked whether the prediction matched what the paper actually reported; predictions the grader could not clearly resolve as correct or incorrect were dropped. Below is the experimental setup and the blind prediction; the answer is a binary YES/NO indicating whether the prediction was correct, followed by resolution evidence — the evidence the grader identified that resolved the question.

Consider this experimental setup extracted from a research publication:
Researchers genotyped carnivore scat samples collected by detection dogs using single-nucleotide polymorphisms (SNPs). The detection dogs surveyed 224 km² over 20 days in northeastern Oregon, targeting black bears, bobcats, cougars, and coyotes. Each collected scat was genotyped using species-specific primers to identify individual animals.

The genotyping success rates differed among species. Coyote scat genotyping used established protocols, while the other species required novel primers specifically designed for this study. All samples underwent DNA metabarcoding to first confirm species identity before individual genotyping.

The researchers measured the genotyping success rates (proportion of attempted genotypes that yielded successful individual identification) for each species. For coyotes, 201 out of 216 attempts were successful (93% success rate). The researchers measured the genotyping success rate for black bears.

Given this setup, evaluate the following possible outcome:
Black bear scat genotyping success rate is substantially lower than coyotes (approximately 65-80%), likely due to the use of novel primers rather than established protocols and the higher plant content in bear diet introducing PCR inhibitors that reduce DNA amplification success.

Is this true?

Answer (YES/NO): NO